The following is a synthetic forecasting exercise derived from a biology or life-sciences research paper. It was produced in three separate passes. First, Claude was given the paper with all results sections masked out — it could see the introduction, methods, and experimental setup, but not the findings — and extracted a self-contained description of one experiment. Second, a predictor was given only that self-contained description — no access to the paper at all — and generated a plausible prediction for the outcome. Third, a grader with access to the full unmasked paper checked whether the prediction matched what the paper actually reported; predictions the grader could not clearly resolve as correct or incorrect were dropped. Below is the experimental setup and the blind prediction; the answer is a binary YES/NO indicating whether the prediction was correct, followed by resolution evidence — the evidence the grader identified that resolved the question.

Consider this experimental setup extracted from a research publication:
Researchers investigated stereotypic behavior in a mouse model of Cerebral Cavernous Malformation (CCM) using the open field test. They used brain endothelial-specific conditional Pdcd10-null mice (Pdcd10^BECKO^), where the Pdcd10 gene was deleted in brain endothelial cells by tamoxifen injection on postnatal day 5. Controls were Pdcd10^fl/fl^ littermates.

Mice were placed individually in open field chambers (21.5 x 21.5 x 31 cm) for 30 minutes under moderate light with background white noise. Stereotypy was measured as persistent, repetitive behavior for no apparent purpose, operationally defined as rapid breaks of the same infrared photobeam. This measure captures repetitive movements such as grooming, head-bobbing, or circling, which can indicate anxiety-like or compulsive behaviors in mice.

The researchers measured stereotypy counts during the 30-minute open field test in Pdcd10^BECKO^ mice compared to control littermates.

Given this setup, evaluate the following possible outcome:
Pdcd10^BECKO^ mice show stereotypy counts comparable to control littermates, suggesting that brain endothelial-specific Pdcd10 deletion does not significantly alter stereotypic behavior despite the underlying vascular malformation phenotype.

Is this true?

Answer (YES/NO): NO